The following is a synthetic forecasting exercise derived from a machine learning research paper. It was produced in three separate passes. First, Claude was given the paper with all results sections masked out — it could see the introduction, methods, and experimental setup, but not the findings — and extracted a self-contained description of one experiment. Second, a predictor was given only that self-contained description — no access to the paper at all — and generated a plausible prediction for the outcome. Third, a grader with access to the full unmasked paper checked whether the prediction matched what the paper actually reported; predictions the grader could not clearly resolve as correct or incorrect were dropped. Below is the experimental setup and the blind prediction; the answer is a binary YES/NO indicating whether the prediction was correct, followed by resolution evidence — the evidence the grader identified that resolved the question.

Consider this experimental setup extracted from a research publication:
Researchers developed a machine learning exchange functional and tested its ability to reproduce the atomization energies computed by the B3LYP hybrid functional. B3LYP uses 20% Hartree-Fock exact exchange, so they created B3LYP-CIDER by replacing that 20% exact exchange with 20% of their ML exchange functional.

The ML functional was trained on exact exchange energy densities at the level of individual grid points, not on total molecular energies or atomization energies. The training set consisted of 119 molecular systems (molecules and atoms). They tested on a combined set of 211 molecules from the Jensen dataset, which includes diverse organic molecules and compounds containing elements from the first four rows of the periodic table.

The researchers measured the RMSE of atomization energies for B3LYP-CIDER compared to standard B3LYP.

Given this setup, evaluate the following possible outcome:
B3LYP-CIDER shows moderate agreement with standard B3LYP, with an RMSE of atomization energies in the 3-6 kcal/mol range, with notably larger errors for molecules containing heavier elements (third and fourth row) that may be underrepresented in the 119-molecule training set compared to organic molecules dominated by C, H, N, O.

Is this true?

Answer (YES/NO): NO